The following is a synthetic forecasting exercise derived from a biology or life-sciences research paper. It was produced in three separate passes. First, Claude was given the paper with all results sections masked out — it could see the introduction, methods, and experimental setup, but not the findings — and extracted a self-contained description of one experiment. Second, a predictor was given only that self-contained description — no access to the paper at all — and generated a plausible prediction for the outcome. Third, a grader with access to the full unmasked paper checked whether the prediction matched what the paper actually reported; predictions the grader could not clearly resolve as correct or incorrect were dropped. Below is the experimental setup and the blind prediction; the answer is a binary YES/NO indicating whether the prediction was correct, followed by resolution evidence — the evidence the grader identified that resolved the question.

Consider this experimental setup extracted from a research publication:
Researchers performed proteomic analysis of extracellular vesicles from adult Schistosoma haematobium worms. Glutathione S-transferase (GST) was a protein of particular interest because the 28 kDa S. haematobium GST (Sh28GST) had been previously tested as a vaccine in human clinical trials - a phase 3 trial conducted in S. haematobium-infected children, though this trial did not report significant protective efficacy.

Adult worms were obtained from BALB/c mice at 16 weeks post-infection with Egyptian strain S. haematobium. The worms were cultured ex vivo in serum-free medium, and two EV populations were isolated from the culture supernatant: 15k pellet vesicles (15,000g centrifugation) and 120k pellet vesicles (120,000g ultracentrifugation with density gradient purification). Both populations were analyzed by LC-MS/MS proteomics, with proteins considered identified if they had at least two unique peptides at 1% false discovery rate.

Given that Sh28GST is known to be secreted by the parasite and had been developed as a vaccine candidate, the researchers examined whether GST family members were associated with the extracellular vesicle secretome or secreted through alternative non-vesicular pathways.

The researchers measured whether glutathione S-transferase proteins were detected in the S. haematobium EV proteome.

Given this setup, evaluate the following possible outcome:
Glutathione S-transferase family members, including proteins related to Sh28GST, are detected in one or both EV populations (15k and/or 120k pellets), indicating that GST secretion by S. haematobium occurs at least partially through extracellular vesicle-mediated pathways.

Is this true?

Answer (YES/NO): YES